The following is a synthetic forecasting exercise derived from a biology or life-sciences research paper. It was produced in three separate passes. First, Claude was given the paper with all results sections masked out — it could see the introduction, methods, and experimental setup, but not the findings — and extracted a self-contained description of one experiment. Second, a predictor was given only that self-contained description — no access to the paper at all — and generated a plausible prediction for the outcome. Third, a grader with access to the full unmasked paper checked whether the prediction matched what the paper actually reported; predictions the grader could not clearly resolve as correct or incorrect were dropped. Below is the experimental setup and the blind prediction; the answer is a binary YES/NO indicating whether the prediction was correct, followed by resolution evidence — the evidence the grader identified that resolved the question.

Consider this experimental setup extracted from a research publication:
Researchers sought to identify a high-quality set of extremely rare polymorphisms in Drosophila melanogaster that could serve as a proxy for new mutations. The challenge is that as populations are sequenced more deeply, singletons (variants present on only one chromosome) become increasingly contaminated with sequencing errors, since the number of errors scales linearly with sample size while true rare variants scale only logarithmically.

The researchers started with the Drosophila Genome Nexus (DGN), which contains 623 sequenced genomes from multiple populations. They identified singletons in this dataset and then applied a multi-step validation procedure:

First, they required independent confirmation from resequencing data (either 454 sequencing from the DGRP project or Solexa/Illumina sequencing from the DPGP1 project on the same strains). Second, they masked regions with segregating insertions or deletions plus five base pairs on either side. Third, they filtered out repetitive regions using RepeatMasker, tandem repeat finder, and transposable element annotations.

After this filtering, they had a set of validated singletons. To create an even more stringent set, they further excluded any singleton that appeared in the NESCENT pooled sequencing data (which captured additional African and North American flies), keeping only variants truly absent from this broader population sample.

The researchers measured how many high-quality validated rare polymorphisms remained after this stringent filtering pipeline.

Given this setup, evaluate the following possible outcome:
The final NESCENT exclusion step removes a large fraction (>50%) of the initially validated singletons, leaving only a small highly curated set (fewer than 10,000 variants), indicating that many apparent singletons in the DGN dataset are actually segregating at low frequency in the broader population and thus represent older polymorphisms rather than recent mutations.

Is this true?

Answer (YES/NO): NO